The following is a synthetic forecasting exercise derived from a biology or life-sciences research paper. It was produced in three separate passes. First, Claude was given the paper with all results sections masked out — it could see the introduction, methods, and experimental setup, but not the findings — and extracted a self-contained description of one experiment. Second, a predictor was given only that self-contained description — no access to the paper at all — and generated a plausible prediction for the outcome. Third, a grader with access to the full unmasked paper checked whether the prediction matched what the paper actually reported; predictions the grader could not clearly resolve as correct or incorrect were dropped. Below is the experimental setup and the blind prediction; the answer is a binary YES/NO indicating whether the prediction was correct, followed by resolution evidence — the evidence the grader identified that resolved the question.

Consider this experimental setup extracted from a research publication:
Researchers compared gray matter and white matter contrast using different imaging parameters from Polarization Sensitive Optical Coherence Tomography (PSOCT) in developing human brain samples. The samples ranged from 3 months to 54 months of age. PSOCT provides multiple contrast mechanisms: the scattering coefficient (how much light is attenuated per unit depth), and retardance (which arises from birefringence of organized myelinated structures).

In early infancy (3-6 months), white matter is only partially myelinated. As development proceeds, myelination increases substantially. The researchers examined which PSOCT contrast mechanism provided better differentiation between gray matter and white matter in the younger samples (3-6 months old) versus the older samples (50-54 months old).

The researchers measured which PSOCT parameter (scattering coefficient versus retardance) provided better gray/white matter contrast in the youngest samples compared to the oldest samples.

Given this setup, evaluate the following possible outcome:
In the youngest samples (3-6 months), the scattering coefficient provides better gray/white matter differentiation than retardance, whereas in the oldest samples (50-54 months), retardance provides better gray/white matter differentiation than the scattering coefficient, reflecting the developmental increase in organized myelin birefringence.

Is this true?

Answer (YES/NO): NO